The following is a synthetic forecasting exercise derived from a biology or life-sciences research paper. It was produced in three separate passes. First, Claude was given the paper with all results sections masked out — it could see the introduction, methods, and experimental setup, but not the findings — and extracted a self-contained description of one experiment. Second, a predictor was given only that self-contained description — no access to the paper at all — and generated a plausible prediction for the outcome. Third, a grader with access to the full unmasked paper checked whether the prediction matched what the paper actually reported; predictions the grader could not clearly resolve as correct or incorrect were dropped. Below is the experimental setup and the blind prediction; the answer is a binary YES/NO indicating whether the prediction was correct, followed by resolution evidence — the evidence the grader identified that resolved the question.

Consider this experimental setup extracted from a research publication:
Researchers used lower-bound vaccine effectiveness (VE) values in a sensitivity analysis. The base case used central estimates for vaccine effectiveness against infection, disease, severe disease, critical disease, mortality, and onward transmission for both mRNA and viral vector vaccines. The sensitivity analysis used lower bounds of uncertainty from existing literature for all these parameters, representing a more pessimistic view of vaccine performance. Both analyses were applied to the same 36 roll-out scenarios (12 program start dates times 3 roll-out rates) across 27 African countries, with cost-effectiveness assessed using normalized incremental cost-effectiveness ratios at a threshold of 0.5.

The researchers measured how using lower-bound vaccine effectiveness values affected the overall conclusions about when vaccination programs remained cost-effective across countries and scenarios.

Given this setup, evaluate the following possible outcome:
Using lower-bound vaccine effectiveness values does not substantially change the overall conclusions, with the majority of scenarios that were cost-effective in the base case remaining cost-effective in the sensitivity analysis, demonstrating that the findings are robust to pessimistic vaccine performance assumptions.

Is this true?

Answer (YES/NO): NO